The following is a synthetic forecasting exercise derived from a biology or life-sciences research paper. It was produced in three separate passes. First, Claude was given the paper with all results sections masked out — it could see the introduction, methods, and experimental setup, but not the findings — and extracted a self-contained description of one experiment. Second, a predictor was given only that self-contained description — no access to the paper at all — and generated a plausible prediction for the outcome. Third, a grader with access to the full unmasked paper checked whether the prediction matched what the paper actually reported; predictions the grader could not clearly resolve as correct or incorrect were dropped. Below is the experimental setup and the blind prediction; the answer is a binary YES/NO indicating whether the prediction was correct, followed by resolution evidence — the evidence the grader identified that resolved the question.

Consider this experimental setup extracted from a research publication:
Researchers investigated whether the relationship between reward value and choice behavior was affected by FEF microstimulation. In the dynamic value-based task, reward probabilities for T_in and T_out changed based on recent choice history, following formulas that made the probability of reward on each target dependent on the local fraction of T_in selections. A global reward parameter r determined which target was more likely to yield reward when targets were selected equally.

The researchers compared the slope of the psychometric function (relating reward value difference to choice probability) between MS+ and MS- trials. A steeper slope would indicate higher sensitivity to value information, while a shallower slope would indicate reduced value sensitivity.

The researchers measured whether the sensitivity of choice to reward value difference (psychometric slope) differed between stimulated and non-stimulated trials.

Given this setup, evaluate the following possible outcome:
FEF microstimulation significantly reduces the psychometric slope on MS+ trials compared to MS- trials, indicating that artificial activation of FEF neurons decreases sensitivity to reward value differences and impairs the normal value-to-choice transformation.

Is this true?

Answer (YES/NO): NO